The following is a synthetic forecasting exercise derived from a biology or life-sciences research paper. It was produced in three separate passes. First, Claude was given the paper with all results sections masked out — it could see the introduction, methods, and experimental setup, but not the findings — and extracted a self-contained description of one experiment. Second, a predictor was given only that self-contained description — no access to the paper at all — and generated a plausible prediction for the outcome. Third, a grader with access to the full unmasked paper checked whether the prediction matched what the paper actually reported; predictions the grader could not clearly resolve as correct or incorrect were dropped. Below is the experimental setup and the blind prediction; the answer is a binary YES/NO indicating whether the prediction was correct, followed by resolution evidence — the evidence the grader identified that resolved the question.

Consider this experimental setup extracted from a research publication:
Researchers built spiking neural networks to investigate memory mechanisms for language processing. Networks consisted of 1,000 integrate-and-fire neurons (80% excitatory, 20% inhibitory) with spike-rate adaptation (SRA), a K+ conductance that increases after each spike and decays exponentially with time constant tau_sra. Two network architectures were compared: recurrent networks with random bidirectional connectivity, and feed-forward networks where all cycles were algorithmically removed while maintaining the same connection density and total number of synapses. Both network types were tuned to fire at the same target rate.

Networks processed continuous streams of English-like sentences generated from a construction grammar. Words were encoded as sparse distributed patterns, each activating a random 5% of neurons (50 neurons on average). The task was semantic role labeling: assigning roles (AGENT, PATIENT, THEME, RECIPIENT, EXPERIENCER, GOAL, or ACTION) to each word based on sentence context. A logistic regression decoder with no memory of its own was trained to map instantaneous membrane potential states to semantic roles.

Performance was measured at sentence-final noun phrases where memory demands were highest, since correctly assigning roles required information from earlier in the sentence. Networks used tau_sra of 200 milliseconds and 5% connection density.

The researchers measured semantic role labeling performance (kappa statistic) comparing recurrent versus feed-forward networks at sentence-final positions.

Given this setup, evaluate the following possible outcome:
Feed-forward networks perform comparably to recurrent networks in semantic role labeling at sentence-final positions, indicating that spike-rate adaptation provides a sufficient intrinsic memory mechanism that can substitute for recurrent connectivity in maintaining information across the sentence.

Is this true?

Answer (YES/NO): NO